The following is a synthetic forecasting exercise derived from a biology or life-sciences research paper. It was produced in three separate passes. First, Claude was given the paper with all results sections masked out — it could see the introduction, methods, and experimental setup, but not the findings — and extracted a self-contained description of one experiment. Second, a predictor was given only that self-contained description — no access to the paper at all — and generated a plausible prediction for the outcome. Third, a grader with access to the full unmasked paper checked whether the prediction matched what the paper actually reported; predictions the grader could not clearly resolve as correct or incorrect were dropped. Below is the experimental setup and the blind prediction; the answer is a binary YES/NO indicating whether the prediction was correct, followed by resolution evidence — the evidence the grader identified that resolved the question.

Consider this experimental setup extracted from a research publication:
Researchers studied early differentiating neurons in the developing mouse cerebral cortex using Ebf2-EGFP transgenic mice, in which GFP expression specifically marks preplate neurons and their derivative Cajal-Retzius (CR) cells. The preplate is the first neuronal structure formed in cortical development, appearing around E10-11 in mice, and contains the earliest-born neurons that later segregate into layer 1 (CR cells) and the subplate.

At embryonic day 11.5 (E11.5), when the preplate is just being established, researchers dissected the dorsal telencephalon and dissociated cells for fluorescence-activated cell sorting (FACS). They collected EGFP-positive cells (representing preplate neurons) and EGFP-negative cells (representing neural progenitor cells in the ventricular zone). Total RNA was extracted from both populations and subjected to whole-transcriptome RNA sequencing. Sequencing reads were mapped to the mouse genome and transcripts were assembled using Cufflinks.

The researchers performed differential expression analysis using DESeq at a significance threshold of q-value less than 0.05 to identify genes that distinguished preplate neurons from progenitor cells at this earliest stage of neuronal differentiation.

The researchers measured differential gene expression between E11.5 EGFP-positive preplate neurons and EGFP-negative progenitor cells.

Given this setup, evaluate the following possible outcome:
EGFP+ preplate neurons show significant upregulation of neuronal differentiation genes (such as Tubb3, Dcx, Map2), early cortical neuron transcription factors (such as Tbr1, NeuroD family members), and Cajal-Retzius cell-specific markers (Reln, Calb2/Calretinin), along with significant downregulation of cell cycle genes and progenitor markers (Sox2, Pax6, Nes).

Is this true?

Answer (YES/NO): YES